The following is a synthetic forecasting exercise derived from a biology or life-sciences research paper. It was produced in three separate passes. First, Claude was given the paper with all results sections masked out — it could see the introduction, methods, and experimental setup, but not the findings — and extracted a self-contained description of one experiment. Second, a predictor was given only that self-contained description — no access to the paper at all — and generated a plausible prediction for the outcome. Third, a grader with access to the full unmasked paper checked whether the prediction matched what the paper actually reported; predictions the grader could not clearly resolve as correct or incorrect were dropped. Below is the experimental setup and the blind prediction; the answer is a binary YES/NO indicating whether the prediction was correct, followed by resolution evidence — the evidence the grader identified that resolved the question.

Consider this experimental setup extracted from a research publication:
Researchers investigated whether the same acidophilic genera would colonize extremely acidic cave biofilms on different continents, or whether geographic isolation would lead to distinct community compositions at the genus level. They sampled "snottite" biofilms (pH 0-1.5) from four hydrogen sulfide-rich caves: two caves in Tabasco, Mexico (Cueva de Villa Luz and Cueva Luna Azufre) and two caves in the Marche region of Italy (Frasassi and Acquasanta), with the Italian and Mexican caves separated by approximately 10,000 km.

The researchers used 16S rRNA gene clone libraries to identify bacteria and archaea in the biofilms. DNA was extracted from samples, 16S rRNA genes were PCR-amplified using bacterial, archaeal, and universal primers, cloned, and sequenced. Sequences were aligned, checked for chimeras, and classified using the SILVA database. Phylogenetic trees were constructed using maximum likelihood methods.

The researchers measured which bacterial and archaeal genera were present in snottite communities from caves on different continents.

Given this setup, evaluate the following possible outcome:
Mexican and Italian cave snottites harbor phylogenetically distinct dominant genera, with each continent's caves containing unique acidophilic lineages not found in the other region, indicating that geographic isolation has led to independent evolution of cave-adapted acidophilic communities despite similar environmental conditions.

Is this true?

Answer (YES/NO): NO